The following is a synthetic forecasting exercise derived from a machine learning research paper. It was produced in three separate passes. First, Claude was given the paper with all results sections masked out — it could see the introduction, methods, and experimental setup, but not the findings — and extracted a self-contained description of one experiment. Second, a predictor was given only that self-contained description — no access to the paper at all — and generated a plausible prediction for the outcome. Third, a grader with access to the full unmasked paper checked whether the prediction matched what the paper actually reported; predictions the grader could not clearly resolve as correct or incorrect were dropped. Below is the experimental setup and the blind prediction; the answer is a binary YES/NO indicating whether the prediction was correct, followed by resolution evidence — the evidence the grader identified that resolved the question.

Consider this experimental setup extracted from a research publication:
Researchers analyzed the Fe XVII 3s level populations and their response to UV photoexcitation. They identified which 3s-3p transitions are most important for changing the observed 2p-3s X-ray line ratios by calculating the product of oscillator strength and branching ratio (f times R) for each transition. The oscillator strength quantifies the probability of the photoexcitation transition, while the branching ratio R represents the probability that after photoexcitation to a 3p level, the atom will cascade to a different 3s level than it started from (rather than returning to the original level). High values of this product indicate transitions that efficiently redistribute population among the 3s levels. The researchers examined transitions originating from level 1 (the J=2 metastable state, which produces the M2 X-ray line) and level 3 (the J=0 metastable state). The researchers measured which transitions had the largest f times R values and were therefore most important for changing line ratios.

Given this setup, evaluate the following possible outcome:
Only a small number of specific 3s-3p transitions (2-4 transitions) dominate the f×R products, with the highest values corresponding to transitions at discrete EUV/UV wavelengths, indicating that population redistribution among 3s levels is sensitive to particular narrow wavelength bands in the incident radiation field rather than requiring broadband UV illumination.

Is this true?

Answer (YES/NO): NO